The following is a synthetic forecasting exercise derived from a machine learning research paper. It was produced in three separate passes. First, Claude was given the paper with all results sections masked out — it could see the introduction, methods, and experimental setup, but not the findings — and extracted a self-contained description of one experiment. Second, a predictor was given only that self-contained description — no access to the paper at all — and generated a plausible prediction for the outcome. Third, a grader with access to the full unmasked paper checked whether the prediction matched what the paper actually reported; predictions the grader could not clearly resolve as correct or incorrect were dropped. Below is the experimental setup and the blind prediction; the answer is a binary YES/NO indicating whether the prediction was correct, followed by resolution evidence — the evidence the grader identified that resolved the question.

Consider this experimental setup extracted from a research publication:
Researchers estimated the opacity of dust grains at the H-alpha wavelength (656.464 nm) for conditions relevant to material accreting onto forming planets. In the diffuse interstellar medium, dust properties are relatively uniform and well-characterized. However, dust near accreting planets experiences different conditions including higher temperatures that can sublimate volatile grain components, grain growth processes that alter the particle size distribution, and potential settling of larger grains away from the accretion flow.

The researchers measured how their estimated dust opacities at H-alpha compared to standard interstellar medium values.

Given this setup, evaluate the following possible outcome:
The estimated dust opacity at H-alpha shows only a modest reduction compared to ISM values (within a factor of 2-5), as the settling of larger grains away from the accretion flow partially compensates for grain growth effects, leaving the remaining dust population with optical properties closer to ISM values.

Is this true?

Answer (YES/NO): NO